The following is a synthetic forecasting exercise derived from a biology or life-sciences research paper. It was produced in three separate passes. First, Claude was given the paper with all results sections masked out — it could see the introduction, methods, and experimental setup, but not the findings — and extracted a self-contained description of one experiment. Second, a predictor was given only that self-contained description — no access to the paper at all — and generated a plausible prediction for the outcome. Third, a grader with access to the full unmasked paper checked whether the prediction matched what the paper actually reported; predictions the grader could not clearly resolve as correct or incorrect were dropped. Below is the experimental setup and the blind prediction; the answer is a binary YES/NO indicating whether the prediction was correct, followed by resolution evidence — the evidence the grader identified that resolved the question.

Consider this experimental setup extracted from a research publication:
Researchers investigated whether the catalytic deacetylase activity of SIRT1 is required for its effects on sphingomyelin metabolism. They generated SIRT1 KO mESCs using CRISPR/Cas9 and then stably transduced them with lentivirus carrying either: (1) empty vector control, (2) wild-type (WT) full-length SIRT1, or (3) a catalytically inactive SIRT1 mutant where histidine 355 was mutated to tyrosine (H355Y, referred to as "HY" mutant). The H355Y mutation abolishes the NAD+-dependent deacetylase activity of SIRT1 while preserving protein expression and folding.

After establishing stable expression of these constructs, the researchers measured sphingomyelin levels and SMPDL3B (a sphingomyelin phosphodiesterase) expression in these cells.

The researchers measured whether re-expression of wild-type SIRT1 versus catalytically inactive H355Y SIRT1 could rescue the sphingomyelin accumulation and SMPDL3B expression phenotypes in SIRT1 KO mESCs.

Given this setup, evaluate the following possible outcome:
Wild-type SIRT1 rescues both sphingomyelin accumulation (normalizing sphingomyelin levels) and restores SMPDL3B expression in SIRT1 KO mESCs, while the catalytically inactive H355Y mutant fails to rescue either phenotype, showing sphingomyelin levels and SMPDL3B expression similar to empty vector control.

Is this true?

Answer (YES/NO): YES